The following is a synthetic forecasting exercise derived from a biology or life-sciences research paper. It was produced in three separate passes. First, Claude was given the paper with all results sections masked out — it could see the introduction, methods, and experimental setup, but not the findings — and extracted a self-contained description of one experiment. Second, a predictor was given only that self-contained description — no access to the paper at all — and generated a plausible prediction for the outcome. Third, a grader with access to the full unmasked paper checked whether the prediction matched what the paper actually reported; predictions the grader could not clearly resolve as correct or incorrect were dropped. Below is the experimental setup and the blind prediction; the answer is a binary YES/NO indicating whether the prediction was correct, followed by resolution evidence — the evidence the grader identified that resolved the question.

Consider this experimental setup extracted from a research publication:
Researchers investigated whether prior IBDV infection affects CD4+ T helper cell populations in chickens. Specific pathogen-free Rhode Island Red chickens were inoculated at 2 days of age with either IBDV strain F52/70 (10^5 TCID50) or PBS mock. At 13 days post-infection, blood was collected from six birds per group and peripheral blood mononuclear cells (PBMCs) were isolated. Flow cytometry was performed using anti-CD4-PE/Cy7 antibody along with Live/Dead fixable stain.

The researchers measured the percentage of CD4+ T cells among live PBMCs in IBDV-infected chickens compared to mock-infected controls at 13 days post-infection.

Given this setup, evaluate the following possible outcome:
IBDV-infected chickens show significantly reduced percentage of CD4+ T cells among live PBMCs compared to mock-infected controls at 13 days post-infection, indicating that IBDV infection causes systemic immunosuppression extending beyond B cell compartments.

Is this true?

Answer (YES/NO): NO